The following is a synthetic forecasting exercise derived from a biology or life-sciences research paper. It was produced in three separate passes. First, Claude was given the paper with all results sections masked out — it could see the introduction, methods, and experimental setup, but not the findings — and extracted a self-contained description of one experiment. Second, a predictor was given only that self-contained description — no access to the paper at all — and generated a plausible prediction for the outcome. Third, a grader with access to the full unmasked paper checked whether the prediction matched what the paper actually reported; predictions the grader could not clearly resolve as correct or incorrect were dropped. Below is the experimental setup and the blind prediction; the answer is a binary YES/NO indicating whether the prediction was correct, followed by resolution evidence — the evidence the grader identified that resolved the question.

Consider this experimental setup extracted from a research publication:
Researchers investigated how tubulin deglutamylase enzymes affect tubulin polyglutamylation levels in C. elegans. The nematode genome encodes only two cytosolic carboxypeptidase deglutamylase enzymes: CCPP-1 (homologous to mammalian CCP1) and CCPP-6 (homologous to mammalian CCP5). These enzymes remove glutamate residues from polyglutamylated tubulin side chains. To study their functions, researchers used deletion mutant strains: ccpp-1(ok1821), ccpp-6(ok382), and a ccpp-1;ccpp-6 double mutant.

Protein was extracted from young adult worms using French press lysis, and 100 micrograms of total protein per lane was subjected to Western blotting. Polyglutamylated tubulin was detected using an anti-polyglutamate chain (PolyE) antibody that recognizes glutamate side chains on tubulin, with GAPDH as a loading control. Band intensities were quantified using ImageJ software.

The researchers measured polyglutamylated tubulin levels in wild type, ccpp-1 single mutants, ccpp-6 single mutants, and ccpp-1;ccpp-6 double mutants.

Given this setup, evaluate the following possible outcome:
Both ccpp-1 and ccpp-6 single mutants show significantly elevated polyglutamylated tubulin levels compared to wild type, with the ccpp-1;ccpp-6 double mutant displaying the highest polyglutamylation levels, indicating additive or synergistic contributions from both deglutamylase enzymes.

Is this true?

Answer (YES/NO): NO